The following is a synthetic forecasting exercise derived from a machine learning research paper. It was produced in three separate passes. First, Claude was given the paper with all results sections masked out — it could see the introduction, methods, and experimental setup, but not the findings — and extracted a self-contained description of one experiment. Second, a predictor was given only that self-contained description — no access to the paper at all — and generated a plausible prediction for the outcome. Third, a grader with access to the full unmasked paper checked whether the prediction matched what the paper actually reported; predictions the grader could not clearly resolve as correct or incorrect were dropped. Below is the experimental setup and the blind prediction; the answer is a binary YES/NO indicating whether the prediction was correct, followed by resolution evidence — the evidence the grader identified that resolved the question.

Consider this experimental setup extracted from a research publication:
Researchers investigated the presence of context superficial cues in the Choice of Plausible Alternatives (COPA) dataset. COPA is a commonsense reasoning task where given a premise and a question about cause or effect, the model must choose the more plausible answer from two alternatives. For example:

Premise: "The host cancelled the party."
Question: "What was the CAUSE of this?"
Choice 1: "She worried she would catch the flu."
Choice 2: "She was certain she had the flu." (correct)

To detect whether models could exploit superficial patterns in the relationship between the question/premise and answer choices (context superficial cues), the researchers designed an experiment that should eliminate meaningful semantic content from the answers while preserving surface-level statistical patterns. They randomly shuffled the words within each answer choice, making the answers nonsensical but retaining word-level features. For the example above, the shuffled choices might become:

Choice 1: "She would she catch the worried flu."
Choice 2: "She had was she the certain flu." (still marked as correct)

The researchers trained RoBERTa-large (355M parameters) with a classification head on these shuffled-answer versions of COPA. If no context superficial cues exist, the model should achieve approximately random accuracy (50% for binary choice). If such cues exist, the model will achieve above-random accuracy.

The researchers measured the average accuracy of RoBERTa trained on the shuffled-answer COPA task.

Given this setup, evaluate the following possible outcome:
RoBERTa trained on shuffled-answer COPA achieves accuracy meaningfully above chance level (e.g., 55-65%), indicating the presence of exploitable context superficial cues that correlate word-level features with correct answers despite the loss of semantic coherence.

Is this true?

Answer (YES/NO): YES